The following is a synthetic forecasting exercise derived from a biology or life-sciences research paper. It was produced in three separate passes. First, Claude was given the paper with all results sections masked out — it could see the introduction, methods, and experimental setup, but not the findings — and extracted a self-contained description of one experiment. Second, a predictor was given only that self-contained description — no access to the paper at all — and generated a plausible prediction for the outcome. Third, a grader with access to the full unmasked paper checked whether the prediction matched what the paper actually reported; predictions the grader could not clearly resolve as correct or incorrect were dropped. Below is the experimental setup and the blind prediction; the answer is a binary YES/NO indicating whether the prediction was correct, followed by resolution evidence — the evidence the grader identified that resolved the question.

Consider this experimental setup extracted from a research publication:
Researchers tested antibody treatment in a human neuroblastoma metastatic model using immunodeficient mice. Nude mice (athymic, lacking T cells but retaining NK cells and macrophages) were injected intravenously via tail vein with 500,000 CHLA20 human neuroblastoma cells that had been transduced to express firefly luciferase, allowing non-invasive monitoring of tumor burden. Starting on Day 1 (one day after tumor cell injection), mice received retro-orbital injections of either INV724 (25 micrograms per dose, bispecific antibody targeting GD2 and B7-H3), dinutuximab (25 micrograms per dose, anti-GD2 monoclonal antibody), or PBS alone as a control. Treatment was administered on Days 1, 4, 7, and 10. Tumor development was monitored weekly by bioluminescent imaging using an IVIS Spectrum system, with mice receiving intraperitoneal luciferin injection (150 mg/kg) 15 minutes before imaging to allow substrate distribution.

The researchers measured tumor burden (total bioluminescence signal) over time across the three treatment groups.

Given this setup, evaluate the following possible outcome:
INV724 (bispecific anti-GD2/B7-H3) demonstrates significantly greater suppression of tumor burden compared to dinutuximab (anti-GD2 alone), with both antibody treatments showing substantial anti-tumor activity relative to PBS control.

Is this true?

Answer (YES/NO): NO